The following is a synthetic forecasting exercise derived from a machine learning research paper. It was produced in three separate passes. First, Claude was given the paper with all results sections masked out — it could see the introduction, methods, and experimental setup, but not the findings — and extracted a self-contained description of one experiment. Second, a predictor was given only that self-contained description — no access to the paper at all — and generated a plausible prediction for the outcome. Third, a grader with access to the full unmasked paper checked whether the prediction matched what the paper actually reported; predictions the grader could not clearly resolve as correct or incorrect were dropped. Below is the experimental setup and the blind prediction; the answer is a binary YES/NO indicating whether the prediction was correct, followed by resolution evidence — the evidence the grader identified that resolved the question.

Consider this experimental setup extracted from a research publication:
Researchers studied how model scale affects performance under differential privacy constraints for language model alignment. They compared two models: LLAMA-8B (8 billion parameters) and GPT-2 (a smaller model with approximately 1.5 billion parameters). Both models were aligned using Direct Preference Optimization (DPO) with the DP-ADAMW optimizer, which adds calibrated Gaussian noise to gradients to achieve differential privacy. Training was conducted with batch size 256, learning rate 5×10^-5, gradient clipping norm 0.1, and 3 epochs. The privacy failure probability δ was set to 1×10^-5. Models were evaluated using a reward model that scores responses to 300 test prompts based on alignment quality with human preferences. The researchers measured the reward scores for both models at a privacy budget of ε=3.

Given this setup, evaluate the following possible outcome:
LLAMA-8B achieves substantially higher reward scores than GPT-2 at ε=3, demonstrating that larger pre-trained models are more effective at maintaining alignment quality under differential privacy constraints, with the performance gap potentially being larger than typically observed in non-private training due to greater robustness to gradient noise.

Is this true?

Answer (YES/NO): YES